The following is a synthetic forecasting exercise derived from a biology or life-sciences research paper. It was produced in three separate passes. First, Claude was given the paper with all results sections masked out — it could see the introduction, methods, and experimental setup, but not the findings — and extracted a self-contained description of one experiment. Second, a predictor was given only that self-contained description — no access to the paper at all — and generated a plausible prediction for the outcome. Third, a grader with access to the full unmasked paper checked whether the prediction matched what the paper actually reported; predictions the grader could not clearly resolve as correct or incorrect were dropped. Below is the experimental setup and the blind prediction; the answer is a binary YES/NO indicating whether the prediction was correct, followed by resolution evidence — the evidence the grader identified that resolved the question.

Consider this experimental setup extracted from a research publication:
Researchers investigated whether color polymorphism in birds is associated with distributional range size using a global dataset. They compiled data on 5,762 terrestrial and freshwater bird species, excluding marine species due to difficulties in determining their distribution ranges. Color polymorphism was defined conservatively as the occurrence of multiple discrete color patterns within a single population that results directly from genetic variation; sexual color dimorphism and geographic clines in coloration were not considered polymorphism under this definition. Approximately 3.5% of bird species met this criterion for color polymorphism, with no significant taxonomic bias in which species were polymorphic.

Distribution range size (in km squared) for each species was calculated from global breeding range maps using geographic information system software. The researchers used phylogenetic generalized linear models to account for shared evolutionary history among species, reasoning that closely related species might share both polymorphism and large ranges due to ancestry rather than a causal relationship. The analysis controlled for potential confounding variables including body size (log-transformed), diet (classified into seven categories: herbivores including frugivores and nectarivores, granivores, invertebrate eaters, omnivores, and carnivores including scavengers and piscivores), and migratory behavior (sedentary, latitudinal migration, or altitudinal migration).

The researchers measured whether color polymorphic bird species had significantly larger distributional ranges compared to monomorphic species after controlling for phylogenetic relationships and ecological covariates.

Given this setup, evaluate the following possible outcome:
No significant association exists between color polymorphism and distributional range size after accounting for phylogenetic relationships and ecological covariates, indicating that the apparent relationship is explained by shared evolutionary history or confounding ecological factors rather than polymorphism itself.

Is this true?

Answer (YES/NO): NO